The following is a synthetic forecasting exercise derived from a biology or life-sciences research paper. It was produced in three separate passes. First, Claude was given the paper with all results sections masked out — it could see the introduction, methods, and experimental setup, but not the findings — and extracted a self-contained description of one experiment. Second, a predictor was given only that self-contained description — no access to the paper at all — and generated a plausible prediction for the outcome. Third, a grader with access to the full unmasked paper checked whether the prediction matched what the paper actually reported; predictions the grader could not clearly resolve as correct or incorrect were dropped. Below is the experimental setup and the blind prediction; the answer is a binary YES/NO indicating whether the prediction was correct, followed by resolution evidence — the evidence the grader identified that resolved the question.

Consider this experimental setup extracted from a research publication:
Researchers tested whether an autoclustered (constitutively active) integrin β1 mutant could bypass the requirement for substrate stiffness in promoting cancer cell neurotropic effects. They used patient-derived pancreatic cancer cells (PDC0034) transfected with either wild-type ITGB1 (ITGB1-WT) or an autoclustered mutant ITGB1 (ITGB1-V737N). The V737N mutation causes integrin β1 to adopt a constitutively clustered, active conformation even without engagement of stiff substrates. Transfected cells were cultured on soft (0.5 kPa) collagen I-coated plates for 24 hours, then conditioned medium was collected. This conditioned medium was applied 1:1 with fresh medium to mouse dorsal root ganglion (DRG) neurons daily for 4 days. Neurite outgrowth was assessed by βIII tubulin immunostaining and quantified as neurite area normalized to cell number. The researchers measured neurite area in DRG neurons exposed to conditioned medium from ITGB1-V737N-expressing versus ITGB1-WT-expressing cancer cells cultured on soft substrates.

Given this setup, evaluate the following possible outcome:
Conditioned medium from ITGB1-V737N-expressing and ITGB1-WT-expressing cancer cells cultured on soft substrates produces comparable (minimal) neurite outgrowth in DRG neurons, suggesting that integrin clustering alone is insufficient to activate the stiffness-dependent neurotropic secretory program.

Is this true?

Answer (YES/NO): NO